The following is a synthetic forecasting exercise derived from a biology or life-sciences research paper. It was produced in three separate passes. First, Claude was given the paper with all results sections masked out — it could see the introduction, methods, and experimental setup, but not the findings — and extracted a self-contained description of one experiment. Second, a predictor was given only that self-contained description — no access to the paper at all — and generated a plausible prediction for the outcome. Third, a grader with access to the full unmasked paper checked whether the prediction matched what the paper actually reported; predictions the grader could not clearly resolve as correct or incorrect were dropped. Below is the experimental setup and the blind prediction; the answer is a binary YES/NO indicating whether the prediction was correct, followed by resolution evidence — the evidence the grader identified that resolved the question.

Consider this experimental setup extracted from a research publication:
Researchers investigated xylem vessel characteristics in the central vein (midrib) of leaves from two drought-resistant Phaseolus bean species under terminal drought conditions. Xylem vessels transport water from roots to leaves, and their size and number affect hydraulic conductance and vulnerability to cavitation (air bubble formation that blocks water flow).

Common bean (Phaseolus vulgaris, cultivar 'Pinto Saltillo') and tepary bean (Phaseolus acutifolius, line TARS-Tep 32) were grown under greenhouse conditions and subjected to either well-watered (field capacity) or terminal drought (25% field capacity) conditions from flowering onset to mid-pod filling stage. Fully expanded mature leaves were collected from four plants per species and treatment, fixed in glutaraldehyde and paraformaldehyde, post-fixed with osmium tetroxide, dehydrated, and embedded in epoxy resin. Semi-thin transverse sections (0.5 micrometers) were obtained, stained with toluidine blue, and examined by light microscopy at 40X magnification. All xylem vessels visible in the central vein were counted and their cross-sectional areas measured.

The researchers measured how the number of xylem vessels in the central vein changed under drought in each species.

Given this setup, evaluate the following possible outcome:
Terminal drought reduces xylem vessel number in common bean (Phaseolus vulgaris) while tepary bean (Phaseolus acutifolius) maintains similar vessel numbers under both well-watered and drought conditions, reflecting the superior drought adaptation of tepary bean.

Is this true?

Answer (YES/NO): NO